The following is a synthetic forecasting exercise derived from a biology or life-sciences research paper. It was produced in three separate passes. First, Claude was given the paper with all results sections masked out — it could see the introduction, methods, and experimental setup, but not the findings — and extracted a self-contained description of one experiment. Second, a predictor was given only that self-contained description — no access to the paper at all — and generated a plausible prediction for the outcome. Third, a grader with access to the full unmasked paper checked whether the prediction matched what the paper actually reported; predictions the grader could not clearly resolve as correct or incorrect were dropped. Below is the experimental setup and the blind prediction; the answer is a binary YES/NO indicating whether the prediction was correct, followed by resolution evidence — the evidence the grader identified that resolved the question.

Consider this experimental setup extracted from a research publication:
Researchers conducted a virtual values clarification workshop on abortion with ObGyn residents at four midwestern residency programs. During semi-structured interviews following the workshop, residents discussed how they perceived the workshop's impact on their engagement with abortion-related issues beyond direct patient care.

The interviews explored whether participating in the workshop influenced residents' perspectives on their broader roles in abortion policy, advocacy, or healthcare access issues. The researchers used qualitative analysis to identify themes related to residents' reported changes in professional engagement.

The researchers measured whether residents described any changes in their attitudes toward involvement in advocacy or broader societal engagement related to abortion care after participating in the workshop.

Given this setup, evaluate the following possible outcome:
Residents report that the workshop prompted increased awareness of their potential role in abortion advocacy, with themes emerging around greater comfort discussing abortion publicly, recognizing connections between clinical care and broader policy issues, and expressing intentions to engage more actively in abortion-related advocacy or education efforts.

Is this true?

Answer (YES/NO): YES